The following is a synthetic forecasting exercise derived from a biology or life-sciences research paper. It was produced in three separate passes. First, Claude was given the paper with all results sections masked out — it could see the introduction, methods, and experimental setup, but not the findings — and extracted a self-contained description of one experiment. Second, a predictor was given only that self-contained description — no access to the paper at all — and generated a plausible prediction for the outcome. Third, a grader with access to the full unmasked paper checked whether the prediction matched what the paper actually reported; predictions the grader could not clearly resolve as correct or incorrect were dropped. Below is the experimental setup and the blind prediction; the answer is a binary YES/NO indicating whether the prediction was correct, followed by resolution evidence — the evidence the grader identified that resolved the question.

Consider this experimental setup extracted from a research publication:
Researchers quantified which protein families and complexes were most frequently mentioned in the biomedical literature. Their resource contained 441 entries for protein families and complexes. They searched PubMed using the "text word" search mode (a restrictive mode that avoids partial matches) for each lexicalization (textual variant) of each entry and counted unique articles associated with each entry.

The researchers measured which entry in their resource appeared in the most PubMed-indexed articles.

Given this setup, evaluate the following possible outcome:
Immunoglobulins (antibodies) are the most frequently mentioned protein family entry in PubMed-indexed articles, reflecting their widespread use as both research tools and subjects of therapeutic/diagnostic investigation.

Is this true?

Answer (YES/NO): NO